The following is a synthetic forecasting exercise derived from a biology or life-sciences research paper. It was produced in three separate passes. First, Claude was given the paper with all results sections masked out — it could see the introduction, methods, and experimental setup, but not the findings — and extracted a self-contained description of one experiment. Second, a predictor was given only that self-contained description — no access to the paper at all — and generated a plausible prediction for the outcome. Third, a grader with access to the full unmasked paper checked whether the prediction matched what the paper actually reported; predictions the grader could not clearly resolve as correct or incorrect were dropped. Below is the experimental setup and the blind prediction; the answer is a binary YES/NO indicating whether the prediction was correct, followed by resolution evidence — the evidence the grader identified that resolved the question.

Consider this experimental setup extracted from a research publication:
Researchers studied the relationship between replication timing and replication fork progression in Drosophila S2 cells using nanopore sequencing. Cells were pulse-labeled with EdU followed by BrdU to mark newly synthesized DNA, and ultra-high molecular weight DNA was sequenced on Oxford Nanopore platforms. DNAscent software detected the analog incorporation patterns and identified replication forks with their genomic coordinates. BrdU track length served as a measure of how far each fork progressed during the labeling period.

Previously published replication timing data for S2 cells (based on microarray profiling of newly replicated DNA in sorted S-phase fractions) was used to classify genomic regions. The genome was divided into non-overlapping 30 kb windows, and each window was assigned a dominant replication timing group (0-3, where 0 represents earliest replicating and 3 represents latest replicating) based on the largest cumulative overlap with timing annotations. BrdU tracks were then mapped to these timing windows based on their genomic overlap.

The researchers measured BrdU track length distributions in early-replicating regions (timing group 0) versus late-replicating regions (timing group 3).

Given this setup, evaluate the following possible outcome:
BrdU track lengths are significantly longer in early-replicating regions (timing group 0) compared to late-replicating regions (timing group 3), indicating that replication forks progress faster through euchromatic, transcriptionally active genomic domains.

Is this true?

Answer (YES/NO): NO